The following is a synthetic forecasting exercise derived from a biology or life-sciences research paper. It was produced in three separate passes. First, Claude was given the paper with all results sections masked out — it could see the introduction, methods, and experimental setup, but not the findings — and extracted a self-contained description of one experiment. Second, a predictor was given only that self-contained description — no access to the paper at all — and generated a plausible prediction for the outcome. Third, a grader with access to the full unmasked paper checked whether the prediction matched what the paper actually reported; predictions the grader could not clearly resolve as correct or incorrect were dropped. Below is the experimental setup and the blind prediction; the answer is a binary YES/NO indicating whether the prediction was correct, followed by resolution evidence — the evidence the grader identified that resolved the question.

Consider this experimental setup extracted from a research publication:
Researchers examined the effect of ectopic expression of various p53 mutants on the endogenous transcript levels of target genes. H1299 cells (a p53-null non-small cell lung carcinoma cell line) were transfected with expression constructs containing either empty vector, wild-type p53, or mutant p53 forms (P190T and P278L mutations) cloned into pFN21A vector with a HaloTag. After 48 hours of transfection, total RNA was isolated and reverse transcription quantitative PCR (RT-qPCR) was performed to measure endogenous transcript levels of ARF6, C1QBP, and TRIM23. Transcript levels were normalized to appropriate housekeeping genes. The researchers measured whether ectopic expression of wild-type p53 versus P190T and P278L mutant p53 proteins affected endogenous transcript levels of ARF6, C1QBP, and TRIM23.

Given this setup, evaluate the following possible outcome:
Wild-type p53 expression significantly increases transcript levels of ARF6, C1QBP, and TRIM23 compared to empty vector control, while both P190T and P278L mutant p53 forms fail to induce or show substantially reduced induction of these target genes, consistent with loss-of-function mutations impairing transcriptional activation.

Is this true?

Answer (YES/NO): NO